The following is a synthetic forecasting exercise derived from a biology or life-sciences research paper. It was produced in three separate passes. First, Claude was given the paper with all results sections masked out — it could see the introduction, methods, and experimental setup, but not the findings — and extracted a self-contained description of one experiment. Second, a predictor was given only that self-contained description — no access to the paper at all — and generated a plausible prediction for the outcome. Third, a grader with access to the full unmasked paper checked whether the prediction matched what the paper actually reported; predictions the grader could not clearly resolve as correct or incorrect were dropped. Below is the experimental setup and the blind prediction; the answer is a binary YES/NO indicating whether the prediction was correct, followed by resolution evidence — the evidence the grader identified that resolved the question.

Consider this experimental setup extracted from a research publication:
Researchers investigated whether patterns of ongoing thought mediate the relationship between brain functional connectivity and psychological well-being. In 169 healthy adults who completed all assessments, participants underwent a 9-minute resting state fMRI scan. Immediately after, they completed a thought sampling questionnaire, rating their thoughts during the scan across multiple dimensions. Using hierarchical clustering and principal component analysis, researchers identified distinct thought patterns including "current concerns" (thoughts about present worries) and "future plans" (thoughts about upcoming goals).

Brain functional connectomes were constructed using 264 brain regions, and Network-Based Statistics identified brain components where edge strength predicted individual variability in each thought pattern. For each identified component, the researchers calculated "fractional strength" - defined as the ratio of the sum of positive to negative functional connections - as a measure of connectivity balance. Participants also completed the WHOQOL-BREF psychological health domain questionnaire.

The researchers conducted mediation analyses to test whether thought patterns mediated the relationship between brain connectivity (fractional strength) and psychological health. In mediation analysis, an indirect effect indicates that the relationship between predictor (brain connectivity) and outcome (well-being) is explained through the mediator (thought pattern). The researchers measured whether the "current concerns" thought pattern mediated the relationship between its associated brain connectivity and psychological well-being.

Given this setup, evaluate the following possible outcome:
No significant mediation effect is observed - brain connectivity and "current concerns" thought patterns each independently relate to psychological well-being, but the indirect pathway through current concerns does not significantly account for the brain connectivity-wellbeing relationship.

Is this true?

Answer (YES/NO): NO